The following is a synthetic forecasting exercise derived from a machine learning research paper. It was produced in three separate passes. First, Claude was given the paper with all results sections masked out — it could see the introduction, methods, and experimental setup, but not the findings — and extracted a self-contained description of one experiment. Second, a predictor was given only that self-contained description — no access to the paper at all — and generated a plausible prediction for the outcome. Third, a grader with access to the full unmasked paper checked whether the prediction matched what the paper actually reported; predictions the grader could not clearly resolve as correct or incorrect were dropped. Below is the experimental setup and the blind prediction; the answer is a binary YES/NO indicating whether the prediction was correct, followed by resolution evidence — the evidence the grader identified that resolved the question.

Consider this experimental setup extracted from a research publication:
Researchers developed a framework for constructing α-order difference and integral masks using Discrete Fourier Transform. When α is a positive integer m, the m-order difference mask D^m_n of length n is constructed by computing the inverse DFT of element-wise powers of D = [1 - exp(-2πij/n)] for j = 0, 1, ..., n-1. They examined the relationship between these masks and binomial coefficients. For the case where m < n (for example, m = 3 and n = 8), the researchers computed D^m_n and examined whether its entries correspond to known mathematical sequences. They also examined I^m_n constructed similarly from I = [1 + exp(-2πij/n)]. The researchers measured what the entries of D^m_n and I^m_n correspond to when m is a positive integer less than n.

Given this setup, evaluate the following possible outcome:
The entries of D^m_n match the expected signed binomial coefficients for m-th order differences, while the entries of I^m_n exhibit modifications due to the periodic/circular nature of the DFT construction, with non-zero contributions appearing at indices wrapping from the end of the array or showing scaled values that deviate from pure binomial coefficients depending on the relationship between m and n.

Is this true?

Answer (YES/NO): NO